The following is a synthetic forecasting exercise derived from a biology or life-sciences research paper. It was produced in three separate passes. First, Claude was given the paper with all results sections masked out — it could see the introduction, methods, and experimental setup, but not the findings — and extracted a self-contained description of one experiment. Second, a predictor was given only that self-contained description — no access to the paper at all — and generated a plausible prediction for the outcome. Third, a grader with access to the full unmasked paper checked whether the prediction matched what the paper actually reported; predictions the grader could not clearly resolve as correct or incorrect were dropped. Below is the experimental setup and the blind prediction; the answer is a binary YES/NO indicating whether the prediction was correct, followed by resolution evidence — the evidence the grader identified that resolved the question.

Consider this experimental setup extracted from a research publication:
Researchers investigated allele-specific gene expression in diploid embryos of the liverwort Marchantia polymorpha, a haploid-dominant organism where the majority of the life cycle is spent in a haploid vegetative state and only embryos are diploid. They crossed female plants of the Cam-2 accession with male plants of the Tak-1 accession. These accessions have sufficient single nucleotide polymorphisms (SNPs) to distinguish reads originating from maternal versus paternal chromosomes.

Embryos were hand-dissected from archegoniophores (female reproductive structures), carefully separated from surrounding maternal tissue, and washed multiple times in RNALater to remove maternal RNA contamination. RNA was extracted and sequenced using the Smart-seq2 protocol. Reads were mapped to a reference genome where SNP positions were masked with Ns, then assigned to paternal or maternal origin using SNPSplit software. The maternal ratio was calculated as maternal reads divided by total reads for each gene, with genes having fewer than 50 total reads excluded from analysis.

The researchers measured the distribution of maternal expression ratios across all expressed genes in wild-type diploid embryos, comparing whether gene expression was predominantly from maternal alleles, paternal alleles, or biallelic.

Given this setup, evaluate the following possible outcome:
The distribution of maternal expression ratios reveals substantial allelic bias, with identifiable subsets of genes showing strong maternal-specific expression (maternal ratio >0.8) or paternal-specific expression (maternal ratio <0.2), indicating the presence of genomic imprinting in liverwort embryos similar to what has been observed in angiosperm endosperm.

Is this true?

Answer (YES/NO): NO